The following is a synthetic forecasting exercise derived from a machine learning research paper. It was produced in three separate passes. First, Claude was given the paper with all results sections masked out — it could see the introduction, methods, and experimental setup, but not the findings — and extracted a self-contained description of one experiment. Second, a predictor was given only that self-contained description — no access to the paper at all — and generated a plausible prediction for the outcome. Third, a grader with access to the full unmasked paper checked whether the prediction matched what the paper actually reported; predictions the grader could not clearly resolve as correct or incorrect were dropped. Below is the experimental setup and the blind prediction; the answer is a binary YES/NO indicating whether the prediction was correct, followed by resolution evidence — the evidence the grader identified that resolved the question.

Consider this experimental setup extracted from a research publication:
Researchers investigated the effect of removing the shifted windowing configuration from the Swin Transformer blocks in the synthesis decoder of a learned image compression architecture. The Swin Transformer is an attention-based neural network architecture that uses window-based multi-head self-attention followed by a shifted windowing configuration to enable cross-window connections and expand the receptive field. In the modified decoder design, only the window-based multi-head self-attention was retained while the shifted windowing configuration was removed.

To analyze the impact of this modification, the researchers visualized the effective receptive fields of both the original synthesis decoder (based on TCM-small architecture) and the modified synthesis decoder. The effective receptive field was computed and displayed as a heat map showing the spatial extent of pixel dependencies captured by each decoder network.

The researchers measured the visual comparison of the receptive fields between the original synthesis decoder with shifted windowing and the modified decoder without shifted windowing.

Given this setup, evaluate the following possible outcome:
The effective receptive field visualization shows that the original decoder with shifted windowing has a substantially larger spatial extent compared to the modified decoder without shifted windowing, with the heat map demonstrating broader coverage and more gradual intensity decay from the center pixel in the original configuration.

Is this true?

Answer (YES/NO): NO